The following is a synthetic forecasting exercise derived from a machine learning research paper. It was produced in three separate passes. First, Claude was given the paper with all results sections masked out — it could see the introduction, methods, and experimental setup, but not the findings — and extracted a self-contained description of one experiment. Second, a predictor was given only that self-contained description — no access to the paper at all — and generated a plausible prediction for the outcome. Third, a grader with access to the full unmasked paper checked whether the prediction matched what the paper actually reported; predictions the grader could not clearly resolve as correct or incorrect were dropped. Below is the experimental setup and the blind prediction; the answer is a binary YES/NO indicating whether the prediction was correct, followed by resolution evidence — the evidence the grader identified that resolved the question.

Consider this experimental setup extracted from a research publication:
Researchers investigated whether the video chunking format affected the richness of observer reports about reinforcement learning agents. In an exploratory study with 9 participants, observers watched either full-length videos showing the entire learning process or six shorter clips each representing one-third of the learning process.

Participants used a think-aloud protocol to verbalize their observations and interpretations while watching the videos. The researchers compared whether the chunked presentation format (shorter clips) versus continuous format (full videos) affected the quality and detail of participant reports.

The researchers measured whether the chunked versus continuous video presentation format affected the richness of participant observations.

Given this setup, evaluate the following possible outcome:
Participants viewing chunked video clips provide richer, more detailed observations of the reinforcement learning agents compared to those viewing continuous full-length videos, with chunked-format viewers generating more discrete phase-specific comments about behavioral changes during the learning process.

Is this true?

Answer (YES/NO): NO